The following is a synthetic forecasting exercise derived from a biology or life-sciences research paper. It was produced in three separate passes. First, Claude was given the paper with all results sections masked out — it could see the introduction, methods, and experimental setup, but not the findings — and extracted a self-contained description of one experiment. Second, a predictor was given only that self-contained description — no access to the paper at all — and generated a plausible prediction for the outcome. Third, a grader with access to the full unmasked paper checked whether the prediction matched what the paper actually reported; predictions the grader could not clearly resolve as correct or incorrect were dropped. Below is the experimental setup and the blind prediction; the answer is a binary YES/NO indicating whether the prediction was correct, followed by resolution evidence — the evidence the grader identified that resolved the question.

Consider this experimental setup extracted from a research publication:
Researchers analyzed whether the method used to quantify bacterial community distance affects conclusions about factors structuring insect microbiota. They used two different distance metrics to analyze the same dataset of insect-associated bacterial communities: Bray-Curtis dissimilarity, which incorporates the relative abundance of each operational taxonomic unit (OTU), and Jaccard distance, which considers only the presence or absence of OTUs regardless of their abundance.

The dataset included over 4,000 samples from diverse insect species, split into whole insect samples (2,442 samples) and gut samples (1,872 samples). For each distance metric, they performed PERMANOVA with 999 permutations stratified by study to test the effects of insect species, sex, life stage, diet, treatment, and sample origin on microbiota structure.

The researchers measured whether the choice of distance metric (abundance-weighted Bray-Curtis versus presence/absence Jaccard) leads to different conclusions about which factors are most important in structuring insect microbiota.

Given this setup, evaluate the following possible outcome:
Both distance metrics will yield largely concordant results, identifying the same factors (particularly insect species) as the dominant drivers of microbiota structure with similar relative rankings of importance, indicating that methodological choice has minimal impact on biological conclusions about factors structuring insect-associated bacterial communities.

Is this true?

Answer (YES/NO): YES